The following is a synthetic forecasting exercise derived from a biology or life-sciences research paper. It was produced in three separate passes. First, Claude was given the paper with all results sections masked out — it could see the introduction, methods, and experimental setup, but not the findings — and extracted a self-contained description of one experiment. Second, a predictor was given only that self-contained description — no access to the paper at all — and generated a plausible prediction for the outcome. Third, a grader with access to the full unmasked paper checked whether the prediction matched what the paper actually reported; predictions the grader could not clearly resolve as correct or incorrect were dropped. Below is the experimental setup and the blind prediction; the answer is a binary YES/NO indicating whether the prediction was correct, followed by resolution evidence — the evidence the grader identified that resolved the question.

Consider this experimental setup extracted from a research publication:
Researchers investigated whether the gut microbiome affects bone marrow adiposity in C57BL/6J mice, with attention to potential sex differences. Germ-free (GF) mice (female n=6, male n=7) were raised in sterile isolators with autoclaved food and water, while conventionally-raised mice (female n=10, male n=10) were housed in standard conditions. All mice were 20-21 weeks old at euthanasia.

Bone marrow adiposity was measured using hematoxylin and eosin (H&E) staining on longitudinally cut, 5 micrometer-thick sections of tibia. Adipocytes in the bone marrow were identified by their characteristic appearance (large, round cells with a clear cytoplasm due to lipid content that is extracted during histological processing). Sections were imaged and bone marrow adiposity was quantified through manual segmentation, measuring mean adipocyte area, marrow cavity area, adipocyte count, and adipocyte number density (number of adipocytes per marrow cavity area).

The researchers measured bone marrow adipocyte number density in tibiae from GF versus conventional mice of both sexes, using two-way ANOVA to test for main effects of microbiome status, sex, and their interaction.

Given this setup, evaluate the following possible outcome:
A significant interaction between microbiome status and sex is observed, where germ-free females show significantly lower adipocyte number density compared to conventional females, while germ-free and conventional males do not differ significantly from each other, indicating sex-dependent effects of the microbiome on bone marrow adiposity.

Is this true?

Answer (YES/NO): NO